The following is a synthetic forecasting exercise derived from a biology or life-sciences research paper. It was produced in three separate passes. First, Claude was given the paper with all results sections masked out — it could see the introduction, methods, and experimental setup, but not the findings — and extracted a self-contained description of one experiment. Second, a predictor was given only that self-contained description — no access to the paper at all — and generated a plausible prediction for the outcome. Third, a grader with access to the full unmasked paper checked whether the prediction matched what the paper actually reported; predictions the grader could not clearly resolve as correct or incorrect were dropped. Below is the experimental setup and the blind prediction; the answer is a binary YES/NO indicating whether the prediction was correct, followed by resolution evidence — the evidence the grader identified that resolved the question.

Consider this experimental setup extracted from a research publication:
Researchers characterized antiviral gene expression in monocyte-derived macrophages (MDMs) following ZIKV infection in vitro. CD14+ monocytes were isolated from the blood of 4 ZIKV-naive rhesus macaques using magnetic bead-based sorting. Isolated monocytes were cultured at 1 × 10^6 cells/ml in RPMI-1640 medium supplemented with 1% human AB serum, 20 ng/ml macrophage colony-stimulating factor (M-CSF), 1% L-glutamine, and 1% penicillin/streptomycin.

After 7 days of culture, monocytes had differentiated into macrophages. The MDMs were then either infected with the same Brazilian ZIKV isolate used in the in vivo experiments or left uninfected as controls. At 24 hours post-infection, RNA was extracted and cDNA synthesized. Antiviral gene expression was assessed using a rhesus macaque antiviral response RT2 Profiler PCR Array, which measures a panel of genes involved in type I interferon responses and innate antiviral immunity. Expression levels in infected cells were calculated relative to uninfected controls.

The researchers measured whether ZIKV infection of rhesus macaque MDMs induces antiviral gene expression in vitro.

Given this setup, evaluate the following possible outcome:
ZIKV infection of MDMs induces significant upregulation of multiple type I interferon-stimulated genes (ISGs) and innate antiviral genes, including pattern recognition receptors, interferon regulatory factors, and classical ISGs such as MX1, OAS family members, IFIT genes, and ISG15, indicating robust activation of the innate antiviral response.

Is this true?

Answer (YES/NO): YES